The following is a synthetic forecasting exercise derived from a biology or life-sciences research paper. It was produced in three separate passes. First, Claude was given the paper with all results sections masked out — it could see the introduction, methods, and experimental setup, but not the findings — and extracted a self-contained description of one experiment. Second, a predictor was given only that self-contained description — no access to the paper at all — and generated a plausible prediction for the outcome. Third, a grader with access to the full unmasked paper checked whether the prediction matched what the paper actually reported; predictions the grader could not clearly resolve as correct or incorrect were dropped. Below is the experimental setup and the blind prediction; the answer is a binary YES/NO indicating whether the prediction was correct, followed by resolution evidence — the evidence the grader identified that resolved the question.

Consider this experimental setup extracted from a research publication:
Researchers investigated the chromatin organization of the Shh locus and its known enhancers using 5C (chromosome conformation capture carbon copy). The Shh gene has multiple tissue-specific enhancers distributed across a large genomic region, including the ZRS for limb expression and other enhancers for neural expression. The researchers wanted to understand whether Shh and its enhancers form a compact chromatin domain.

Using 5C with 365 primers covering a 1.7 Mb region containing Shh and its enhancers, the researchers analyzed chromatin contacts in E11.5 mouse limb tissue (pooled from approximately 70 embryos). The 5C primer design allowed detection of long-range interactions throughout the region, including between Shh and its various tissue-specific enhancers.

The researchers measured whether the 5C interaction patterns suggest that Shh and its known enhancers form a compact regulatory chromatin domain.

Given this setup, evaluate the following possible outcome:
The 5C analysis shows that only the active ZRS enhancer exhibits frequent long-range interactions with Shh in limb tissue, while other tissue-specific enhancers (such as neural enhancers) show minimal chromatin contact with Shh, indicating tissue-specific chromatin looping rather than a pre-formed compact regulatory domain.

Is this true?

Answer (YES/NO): NO